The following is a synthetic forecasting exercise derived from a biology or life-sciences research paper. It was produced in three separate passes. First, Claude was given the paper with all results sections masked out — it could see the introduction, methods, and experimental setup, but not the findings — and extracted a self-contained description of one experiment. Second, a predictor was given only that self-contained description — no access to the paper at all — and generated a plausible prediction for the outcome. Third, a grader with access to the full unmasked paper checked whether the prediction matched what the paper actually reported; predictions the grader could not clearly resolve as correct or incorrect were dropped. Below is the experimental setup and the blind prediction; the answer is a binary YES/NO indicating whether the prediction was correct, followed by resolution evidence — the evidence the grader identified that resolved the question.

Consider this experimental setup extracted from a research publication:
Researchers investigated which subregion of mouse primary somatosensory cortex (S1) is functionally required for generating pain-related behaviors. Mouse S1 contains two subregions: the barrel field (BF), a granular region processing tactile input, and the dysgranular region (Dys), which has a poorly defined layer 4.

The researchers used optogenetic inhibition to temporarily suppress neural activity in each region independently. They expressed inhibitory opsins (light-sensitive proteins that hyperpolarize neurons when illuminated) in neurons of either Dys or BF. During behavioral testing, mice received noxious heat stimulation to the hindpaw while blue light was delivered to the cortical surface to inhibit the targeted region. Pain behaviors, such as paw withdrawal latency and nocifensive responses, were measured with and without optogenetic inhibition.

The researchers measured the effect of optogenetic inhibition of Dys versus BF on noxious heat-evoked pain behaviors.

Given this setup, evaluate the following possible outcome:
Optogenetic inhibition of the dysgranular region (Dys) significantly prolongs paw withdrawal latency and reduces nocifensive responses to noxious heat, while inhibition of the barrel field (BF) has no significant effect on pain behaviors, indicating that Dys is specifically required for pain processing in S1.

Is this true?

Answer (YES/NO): NO